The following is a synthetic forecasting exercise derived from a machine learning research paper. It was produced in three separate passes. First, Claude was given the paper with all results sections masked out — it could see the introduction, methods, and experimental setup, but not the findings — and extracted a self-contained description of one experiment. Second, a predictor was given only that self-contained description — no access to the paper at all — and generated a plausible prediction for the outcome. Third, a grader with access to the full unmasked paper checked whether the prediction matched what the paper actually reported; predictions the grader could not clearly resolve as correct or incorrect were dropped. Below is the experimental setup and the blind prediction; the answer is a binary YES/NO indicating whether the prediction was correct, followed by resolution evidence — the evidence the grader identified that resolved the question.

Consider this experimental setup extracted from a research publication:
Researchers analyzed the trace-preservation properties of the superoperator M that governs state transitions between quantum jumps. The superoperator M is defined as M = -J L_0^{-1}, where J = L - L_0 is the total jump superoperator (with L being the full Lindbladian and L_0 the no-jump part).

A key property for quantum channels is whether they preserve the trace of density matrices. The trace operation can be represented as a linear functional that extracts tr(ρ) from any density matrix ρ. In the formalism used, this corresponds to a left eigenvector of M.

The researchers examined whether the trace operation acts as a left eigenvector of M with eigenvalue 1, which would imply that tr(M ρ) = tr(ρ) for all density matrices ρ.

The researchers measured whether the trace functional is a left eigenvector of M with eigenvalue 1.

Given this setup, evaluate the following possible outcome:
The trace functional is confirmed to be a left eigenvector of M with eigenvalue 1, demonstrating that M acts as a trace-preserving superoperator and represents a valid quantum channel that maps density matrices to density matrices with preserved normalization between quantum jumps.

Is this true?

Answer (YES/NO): YES